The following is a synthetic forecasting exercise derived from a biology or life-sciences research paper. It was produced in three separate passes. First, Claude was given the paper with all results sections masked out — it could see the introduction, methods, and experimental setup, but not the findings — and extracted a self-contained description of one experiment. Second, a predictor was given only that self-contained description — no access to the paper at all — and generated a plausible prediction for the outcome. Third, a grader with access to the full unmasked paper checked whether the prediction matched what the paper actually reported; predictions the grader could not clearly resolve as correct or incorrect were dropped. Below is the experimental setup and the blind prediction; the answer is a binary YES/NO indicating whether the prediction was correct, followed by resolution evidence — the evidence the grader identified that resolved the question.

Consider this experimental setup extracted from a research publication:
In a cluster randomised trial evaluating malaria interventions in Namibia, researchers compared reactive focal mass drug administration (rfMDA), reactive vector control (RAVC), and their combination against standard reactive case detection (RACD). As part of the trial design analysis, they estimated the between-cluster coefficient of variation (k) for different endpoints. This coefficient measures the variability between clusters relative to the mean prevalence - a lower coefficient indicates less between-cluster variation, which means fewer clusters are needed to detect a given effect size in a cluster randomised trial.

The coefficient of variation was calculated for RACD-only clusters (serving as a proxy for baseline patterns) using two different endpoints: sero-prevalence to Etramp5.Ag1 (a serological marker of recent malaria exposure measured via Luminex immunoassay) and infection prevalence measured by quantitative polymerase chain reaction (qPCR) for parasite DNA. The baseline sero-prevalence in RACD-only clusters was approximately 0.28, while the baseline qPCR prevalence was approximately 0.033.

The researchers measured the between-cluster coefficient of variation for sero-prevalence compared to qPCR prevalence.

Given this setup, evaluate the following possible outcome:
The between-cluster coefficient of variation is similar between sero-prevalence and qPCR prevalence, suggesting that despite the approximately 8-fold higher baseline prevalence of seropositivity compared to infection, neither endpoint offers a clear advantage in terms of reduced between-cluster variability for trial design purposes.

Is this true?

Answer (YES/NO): NO